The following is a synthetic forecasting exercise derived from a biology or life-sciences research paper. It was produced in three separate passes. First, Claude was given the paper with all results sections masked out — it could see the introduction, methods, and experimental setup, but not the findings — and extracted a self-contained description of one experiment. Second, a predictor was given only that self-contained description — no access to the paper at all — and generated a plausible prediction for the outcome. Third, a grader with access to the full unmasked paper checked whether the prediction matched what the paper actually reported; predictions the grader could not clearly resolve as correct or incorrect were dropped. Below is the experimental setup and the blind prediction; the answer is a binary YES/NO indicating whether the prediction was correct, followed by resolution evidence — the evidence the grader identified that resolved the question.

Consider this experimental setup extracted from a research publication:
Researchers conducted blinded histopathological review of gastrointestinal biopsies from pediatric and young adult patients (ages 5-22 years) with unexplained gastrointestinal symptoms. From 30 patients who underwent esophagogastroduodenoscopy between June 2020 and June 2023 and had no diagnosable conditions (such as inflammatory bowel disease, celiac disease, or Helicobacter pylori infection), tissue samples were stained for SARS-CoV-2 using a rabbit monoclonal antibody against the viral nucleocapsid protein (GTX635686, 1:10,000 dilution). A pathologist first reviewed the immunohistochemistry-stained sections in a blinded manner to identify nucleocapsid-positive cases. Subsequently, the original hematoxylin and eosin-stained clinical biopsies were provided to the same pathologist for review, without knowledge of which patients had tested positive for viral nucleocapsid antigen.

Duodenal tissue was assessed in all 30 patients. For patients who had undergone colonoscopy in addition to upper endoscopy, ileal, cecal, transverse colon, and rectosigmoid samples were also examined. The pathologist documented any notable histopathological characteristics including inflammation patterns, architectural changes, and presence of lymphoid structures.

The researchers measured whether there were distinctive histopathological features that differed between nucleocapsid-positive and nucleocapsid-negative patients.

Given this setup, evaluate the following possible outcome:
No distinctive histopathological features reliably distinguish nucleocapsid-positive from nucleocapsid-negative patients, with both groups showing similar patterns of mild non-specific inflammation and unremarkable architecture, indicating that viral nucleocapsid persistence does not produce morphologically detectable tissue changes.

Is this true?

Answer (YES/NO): NO